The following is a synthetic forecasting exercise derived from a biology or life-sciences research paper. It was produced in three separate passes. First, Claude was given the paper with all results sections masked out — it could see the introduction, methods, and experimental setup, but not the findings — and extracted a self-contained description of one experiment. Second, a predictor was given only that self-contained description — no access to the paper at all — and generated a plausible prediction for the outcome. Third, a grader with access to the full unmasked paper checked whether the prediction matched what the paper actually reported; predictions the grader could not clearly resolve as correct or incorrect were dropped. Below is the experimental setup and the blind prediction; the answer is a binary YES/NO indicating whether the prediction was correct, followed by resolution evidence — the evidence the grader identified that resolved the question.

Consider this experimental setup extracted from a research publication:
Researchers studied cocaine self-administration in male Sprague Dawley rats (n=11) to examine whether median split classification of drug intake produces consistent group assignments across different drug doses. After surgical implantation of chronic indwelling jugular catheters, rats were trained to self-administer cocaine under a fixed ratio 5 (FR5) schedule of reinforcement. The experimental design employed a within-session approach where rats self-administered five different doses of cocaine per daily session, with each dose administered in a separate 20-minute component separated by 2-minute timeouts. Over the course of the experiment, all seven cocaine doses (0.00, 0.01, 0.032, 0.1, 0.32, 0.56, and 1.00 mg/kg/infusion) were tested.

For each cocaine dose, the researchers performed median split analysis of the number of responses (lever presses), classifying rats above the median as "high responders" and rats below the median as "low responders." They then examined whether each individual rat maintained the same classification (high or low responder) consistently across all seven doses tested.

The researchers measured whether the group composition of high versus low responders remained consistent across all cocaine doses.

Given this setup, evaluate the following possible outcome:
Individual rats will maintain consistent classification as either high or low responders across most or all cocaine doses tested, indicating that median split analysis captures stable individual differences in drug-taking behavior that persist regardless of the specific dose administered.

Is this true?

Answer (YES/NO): NO